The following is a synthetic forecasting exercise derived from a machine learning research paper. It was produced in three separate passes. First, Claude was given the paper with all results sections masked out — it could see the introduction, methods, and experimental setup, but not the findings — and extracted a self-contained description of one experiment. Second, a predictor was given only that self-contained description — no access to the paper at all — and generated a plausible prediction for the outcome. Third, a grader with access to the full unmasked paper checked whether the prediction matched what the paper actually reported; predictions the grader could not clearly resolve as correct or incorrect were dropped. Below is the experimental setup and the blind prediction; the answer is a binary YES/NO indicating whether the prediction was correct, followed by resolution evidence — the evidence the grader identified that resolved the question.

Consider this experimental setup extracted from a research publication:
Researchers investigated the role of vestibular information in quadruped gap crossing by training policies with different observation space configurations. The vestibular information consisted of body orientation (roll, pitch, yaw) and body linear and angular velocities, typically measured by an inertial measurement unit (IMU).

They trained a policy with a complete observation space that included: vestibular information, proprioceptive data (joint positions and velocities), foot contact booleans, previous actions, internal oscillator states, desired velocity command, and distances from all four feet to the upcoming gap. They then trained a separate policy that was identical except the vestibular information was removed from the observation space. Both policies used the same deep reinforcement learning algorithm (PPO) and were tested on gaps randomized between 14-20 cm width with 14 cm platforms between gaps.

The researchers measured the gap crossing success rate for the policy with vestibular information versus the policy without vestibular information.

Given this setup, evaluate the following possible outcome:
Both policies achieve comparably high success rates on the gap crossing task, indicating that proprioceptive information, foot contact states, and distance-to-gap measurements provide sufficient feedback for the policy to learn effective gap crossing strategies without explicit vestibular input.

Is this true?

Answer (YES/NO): NO